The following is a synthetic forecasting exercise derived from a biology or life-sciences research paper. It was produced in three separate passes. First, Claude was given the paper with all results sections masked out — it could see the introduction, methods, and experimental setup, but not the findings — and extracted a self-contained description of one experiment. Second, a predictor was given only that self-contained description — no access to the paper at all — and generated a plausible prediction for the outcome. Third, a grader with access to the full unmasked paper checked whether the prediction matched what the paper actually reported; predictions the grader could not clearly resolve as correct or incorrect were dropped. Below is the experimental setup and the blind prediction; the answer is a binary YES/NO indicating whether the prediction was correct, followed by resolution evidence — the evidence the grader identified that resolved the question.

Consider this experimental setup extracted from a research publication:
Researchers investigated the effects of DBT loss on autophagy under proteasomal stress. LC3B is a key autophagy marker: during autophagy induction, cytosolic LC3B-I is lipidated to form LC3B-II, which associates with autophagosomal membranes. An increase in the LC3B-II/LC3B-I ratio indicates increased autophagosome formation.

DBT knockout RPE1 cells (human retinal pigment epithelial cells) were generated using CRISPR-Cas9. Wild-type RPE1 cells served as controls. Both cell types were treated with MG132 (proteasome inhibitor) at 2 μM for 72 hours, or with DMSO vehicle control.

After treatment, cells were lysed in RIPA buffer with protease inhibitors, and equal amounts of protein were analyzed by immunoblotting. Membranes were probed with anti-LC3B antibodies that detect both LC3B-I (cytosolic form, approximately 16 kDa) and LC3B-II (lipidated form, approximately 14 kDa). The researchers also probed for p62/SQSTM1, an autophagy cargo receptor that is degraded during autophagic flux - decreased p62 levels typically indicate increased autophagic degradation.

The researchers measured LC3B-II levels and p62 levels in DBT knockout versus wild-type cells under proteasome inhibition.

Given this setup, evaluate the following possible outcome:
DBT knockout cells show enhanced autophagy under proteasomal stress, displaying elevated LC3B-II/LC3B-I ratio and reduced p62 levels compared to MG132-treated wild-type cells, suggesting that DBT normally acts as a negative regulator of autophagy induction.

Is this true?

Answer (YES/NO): NO